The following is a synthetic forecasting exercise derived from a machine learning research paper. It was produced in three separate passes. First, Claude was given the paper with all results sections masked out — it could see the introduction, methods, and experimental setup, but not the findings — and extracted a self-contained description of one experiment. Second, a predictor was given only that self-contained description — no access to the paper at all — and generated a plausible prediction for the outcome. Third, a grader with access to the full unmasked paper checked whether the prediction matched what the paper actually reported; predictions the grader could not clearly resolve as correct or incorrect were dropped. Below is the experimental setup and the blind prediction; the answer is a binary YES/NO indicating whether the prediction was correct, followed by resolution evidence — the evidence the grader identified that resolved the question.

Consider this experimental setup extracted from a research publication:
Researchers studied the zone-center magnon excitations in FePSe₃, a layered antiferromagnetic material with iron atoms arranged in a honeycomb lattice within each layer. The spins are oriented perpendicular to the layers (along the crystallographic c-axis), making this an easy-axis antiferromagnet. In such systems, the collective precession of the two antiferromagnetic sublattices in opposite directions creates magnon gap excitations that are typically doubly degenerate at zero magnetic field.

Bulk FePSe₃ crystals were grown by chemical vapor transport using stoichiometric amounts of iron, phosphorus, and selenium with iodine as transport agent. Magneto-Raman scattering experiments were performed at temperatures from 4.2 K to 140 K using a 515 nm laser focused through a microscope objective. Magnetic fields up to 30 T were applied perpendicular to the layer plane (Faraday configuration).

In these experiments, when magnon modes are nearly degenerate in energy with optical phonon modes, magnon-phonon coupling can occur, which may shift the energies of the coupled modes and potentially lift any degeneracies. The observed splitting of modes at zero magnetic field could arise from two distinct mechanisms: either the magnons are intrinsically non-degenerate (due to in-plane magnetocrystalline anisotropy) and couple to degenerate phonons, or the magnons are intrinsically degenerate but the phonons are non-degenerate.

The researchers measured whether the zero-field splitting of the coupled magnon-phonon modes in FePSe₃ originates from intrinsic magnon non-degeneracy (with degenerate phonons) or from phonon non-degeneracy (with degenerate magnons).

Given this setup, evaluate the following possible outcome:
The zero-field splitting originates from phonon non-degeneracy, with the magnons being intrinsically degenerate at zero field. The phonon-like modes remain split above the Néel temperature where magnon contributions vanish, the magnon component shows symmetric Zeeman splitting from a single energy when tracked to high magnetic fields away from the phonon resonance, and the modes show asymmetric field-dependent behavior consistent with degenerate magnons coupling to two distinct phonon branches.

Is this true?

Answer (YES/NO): NO